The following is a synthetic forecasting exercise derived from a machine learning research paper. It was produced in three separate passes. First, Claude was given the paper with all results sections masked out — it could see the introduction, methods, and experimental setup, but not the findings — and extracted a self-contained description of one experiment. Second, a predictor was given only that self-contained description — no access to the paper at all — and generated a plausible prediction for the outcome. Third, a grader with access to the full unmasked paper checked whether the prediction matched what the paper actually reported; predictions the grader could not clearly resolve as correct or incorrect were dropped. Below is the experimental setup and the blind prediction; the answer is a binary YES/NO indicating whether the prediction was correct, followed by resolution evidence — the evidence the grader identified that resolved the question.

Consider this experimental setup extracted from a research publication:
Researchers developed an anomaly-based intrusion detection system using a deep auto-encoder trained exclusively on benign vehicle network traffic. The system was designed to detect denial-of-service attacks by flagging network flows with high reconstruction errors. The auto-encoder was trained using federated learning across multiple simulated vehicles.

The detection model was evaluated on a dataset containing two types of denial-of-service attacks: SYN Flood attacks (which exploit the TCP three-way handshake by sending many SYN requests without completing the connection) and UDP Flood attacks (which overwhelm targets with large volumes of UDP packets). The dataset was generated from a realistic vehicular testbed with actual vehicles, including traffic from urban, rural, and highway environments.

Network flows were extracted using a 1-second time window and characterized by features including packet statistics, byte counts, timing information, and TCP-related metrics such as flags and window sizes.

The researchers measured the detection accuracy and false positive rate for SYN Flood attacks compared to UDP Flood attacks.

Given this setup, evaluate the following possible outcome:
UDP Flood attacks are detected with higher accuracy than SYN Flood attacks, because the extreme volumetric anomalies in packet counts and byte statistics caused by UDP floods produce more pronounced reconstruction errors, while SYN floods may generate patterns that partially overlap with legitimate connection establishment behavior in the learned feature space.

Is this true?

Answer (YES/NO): NO